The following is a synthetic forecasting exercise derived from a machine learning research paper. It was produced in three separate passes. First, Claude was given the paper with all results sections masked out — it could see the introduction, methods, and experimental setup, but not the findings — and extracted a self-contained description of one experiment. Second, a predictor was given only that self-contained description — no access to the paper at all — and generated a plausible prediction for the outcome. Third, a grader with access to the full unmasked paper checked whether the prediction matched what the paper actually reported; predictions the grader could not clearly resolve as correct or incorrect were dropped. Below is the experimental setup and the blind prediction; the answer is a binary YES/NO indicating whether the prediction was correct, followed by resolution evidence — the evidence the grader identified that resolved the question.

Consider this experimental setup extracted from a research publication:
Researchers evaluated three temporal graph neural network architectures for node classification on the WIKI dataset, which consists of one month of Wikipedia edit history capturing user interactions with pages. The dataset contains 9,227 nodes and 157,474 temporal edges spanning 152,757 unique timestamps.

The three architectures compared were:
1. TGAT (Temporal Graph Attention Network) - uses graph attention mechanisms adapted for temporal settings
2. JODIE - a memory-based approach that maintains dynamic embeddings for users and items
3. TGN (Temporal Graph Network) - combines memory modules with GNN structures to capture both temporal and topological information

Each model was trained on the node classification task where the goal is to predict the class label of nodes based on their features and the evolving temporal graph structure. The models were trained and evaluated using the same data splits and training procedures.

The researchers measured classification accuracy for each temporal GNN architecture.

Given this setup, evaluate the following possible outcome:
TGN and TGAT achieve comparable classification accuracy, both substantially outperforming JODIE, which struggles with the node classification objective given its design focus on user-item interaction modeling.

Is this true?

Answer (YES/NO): NO